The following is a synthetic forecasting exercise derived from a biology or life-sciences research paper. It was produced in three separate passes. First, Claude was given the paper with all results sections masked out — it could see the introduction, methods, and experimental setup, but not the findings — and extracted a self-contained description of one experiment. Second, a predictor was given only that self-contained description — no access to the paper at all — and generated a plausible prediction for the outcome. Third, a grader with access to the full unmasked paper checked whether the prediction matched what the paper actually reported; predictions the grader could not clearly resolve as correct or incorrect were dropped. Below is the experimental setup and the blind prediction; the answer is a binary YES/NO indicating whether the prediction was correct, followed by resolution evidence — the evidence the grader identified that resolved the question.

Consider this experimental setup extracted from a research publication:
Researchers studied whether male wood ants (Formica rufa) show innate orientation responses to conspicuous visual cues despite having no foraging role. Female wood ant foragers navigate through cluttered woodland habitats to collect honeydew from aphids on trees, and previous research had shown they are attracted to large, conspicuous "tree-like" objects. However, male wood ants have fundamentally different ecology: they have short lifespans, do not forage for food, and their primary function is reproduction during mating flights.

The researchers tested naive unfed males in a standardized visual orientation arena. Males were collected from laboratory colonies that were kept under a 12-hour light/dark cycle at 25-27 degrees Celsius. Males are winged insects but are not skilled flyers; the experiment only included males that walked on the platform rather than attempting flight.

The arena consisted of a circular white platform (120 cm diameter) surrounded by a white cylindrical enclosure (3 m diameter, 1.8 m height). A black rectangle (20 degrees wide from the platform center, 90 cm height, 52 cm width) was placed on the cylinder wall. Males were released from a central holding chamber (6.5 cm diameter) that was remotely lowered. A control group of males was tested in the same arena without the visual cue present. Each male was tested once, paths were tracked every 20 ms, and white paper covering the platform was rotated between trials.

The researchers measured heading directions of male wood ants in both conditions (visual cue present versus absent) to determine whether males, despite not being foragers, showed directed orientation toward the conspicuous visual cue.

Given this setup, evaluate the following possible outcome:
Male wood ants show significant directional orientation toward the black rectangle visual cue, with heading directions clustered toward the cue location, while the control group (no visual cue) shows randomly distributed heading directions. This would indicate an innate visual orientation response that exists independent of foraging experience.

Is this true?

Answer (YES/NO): NO